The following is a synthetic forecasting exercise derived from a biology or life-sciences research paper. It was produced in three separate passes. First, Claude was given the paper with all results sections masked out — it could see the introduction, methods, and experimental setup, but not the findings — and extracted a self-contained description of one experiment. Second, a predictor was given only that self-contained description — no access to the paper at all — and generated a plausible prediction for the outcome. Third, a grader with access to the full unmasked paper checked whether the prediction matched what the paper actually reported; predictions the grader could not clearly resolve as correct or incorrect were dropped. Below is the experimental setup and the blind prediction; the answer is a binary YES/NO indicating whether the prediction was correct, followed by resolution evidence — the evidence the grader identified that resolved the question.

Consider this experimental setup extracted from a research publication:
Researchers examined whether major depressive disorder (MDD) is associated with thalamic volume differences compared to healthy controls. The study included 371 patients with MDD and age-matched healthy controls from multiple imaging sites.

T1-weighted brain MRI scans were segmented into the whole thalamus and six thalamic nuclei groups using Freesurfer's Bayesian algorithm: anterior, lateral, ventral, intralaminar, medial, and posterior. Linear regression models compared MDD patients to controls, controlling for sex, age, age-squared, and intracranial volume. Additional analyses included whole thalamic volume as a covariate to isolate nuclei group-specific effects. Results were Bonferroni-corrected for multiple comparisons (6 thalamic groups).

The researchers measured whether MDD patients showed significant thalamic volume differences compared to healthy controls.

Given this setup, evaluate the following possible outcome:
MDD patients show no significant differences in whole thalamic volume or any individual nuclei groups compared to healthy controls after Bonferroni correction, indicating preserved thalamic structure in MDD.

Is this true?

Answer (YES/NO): YES